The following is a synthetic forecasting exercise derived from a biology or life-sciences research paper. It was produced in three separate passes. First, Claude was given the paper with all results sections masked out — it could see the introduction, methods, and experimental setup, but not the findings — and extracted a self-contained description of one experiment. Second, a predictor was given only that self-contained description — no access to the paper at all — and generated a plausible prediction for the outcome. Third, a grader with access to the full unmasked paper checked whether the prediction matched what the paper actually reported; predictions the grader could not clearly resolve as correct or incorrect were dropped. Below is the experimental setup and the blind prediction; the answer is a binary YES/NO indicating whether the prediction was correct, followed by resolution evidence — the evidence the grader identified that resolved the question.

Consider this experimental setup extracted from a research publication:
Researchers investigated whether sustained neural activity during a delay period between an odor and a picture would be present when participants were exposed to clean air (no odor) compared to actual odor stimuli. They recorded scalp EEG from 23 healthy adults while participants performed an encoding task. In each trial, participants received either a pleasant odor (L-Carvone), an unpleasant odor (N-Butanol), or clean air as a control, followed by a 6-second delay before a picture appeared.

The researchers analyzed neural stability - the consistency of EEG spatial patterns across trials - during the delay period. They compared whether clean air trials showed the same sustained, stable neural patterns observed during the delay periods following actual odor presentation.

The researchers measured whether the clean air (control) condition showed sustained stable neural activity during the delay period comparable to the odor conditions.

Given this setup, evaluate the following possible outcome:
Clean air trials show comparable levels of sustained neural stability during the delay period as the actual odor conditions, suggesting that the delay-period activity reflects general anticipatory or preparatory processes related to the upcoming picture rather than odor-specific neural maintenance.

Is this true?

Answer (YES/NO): NO